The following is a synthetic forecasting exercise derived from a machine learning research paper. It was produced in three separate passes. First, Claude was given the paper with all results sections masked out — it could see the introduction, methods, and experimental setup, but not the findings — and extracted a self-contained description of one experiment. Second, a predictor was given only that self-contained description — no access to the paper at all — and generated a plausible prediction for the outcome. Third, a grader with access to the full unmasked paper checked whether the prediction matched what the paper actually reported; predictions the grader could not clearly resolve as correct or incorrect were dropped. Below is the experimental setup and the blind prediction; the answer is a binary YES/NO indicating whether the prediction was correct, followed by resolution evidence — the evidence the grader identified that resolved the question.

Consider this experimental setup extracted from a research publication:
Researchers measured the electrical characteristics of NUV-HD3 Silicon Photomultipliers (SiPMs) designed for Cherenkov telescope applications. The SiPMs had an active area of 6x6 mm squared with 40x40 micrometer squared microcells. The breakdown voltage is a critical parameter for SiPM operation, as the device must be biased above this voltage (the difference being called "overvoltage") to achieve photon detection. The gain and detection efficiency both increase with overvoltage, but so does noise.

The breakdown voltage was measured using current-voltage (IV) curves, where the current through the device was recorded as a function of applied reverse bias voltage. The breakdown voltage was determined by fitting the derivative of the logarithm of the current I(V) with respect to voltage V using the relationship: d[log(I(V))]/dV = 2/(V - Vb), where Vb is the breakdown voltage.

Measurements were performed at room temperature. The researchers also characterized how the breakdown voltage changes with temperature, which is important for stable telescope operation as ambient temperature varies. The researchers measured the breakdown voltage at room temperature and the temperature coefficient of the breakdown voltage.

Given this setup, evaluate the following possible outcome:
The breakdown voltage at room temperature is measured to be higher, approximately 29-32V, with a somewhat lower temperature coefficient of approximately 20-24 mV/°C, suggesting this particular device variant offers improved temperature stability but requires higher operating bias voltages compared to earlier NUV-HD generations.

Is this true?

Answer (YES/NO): NO